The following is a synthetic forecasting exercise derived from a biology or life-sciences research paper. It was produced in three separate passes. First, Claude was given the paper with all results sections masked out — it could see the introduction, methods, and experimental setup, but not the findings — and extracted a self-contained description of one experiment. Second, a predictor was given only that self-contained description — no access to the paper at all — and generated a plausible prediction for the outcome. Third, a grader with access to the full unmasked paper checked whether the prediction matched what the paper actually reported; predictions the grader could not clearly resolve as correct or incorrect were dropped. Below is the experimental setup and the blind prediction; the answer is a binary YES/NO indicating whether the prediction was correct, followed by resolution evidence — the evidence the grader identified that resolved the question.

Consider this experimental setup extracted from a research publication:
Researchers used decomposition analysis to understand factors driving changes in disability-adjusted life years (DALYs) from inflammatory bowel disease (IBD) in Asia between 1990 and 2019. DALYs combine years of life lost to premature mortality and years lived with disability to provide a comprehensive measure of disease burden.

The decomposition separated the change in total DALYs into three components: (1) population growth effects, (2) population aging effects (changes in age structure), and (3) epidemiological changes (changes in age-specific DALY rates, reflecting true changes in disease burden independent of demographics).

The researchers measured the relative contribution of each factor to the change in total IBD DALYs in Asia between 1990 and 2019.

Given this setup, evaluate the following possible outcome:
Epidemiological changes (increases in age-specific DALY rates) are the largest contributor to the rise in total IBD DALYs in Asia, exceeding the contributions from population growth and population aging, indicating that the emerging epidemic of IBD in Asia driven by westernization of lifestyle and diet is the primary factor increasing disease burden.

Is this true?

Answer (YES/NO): NO